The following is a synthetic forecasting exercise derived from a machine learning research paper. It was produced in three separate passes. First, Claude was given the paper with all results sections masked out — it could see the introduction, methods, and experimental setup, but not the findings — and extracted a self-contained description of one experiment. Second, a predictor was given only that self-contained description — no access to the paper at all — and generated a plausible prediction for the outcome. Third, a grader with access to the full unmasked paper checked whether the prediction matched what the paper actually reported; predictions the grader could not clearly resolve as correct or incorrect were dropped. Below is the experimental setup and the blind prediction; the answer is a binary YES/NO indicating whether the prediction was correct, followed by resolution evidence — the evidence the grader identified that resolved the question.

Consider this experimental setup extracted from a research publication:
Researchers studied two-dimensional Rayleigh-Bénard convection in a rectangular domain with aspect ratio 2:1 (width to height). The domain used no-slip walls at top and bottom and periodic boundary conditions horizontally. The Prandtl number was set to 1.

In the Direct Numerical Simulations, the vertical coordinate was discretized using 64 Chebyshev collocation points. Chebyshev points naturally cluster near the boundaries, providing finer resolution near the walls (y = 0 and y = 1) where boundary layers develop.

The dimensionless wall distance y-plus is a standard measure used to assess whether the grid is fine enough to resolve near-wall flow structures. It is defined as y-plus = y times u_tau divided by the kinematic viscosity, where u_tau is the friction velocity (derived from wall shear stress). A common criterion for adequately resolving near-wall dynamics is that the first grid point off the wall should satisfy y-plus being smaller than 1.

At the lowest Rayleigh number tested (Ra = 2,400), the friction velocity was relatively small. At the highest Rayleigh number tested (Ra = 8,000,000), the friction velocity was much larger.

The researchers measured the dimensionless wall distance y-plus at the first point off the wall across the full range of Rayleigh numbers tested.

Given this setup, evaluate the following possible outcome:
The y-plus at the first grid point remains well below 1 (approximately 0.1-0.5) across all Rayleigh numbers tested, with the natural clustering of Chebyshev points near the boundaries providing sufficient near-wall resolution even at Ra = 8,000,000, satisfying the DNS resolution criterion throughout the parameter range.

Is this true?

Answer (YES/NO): NO